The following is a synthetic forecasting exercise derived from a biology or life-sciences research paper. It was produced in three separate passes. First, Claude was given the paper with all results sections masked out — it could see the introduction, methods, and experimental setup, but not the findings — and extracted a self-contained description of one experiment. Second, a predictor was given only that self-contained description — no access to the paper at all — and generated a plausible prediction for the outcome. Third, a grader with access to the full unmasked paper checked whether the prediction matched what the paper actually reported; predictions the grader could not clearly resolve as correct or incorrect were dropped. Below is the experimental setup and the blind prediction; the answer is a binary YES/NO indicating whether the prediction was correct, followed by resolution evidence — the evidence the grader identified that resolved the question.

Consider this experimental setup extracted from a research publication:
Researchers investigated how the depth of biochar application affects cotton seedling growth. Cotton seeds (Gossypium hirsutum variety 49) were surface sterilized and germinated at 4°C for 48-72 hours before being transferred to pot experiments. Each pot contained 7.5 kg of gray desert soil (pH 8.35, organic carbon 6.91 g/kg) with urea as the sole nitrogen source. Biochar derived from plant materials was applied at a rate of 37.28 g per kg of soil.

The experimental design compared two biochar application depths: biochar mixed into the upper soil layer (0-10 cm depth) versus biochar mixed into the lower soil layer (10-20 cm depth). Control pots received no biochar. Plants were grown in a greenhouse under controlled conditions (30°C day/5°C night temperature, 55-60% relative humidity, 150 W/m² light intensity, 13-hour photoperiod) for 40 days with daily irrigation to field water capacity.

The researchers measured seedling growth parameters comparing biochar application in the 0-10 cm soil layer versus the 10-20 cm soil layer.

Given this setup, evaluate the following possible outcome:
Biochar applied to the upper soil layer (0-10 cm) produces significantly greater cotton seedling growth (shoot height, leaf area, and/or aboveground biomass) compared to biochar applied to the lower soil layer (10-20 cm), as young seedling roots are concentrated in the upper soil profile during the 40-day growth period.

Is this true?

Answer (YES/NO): YES